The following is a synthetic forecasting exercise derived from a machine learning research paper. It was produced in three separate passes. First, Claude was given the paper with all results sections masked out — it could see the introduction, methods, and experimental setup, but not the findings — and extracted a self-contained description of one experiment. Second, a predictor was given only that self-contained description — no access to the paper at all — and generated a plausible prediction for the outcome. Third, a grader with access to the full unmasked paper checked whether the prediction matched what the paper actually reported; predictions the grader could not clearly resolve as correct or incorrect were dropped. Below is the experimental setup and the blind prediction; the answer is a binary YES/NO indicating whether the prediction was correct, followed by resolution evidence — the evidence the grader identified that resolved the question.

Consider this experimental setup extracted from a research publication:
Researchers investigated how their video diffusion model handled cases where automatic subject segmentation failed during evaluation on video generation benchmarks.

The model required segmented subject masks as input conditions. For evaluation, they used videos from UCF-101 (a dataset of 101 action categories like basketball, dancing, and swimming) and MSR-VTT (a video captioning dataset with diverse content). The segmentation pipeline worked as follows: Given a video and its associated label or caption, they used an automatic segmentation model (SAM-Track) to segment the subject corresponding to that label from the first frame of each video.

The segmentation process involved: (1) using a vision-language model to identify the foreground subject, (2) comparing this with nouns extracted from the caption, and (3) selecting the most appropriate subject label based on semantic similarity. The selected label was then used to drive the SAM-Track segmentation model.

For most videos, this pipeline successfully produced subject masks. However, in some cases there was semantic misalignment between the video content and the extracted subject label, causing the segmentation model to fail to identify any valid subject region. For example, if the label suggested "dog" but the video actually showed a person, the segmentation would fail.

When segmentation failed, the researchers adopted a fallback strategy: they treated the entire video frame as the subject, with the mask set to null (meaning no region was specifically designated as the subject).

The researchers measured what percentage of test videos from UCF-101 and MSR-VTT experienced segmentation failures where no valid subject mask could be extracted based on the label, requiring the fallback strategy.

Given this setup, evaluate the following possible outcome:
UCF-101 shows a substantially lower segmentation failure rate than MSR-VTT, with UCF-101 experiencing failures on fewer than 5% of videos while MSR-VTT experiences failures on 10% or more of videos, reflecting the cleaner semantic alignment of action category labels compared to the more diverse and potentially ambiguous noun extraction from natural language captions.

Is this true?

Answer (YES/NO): NO